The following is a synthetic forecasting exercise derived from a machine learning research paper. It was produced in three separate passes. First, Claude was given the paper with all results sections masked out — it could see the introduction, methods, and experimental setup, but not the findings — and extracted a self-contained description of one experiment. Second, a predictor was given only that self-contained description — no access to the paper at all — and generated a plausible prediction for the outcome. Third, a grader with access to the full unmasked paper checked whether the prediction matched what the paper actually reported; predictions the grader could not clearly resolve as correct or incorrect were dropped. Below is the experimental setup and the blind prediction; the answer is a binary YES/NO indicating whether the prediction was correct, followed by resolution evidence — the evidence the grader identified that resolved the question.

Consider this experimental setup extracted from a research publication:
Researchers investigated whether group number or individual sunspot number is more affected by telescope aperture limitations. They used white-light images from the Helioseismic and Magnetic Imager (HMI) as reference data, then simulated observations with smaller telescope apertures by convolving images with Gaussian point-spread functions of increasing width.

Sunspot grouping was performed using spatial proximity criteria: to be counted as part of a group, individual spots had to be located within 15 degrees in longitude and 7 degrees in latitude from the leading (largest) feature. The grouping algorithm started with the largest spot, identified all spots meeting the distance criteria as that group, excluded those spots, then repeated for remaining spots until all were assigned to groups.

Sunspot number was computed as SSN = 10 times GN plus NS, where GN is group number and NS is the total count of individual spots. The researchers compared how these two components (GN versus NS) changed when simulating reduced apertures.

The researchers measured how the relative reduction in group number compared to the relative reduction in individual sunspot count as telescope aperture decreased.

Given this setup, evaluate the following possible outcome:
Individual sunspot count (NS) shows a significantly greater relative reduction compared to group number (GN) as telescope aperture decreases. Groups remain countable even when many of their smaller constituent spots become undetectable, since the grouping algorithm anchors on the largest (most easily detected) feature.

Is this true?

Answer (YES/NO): YES